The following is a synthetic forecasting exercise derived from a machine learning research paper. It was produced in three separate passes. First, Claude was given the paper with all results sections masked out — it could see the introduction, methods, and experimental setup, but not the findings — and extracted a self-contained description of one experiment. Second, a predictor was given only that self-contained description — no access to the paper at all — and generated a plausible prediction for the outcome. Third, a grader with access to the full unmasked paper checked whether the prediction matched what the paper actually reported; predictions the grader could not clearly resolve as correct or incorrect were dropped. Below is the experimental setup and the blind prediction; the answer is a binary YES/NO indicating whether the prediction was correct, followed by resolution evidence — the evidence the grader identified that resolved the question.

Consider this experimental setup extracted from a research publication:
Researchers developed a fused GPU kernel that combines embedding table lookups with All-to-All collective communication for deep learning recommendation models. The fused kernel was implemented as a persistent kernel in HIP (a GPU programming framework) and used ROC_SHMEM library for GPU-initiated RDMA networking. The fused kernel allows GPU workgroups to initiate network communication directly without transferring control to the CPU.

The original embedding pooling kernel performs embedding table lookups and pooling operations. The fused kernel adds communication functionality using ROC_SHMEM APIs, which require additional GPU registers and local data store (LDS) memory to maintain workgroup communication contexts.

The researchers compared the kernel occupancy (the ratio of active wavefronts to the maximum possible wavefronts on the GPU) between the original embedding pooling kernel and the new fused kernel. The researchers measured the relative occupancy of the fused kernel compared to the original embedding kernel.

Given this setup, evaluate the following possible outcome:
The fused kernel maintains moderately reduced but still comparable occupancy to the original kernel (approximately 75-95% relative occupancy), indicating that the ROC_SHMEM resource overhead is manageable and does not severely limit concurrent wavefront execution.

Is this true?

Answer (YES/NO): YES